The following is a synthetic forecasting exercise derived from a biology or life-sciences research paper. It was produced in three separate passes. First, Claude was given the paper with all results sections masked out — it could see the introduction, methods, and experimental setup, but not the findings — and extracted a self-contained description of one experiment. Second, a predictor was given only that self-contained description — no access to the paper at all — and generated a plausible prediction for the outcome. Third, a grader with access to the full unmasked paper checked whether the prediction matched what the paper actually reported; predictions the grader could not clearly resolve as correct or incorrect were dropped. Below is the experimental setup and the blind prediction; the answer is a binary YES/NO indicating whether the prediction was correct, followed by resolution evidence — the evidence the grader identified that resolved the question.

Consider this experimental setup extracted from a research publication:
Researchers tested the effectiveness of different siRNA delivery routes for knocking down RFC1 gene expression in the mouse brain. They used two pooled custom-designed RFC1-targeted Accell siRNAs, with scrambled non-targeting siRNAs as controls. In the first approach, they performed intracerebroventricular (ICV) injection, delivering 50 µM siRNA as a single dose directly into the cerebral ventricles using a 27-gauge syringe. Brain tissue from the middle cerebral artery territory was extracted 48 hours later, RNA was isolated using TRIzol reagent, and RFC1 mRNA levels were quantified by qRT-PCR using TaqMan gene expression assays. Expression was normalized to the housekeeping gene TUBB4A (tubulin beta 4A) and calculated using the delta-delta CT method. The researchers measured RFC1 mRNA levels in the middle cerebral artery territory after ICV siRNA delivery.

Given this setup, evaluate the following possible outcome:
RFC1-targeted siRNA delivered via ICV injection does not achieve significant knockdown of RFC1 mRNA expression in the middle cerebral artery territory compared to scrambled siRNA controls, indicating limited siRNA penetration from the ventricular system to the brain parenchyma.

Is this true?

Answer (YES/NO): YES